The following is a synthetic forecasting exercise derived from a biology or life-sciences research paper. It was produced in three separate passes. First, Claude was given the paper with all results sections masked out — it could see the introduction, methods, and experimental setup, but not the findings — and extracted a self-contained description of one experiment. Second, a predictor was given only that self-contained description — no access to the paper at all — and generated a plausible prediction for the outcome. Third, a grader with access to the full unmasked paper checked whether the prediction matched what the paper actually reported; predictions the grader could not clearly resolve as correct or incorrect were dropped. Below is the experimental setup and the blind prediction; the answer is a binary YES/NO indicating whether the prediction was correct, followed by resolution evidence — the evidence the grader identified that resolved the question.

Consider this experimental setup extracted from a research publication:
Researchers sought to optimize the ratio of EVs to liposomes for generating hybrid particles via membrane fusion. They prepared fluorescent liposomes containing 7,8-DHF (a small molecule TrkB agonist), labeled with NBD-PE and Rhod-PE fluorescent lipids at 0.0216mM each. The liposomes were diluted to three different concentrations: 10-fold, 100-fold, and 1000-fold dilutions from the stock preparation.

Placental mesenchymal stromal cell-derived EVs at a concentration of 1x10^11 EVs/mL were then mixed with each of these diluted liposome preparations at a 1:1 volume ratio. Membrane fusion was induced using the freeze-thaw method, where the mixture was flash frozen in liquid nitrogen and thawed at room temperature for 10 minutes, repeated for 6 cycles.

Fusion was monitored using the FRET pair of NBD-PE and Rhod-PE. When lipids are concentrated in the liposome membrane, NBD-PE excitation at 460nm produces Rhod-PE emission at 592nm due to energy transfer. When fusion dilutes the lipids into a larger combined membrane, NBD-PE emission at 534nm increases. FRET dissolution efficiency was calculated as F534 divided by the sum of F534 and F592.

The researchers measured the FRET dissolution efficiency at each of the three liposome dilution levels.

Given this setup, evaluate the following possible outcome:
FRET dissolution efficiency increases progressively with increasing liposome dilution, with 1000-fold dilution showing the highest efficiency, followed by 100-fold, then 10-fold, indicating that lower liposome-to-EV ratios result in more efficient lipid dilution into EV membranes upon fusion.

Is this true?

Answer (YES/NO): YES